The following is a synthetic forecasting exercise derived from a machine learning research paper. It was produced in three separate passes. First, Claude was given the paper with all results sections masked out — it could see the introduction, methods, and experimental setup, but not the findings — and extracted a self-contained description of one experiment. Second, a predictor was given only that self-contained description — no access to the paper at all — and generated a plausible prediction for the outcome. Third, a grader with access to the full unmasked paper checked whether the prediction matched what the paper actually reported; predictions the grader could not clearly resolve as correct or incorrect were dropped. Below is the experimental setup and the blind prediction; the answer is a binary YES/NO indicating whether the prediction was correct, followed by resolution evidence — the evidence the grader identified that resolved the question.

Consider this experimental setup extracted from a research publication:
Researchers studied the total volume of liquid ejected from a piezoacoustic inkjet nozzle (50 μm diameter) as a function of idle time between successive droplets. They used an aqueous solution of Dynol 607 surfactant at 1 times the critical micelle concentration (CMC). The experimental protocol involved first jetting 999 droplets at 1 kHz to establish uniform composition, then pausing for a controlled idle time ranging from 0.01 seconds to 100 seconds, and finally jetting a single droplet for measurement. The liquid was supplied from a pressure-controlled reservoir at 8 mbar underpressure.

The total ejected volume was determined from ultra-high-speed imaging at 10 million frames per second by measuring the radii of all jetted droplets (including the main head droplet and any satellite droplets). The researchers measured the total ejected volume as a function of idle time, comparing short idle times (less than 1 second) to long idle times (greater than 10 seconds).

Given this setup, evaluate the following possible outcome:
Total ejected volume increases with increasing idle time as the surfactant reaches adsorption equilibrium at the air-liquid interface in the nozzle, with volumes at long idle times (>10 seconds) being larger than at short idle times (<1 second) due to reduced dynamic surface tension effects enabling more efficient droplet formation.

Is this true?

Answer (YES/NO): NO